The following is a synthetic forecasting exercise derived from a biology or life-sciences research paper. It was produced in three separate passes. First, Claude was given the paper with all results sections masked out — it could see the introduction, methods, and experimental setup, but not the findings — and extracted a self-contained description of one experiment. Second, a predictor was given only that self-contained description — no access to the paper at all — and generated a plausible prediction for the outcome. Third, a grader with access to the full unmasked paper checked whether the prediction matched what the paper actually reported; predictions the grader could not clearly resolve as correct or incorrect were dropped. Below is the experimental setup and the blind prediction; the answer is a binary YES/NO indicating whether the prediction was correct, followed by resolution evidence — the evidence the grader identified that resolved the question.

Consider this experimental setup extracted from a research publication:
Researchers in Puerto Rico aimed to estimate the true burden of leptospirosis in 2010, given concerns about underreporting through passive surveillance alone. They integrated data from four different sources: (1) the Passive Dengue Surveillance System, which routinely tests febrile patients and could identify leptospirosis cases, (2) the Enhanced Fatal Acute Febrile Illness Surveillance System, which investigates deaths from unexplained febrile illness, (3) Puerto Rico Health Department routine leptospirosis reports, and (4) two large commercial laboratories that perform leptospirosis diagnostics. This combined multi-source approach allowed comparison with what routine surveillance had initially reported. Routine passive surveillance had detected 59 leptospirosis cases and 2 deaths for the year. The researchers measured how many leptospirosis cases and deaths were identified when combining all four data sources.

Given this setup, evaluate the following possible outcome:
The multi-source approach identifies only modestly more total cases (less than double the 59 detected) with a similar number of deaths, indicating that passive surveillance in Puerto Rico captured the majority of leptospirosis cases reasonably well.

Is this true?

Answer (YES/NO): NO